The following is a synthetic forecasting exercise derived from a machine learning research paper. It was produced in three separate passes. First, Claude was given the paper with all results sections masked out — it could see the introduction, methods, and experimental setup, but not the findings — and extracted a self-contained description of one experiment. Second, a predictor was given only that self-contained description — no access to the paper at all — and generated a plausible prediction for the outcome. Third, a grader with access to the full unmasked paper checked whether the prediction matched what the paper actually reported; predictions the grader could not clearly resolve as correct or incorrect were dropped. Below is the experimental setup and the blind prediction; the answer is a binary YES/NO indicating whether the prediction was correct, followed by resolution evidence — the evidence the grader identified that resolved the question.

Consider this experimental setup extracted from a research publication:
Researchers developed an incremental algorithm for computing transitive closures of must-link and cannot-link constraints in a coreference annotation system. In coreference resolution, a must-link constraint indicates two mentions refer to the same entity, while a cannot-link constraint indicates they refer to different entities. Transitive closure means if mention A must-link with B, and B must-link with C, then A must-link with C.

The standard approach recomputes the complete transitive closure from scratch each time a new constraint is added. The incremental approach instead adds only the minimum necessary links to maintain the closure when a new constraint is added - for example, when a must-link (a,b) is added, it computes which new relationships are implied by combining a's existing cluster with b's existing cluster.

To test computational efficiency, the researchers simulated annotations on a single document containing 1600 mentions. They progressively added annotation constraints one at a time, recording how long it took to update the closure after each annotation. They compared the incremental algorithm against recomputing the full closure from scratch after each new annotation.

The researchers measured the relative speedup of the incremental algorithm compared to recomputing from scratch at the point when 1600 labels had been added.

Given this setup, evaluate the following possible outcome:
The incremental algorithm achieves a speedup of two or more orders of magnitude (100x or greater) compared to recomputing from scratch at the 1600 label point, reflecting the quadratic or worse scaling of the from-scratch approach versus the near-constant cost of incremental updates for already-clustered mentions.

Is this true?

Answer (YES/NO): YES